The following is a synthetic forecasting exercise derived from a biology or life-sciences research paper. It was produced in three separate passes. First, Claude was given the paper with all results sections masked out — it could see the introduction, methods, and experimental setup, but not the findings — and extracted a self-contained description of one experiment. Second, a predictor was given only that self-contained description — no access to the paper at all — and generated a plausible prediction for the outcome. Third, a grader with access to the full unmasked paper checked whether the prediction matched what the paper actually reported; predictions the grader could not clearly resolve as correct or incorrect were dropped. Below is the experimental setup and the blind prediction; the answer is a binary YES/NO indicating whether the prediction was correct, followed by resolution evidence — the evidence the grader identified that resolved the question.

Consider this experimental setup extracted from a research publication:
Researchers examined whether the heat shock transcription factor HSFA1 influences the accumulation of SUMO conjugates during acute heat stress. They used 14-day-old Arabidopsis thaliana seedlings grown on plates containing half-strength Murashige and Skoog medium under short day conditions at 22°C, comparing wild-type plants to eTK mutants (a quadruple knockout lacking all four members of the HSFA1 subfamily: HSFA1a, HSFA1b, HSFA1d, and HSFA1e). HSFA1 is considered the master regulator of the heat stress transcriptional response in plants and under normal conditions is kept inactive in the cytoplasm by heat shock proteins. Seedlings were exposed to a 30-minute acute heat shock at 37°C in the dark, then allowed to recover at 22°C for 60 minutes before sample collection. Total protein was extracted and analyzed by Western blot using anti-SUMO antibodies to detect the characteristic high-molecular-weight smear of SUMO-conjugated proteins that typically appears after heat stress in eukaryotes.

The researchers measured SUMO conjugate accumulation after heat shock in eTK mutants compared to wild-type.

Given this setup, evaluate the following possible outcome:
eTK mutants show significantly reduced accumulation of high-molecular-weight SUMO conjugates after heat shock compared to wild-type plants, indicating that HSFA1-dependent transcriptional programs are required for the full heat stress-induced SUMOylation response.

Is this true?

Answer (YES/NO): YES